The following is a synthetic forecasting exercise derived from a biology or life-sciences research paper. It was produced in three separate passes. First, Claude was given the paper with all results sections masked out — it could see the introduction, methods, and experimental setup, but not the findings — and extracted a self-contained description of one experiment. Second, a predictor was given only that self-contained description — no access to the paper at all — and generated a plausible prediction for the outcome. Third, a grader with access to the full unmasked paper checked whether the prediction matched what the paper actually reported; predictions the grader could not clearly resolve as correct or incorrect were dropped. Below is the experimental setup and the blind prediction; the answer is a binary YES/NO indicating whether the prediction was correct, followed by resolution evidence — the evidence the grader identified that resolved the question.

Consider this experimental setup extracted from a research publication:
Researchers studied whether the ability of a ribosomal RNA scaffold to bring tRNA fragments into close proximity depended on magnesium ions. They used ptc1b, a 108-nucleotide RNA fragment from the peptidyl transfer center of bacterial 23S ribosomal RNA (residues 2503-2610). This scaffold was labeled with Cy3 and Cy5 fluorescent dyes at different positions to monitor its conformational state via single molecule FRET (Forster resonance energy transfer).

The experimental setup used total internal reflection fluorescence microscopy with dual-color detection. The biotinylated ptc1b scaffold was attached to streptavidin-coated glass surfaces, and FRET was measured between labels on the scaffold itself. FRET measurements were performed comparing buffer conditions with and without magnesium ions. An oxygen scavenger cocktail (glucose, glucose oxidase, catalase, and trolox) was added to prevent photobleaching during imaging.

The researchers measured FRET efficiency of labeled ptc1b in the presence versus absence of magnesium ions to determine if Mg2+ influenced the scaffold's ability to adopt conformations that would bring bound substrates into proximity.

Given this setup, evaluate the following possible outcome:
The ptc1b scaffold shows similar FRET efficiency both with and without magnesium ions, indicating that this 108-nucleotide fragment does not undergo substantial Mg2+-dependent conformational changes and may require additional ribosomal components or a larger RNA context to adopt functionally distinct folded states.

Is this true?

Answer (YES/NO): NO